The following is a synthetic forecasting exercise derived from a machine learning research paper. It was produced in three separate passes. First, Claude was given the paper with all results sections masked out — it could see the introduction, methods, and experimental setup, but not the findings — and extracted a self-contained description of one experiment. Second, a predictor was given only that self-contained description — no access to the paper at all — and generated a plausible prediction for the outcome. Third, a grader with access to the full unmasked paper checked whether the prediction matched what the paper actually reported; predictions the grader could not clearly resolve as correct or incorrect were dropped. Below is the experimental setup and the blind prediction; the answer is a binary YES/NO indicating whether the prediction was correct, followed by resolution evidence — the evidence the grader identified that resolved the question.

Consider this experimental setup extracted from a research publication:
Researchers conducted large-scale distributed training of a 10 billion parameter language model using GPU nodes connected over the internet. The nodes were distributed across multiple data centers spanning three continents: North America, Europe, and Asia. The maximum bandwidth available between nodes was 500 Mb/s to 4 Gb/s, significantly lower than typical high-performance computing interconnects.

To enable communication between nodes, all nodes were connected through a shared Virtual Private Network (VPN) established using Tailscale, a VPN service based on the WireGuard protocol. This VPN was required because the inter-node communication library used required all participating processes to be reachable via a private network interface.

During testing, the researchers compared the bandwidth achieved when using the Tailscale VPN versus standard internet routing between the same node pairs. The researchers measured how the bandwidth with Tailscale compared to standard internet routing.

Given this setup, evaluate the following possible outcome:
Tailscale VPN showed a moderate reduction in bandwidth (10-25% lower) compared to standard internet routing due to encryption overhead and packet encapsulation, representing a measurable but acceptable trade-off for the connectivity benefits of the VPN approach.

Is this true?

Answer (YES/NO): NO